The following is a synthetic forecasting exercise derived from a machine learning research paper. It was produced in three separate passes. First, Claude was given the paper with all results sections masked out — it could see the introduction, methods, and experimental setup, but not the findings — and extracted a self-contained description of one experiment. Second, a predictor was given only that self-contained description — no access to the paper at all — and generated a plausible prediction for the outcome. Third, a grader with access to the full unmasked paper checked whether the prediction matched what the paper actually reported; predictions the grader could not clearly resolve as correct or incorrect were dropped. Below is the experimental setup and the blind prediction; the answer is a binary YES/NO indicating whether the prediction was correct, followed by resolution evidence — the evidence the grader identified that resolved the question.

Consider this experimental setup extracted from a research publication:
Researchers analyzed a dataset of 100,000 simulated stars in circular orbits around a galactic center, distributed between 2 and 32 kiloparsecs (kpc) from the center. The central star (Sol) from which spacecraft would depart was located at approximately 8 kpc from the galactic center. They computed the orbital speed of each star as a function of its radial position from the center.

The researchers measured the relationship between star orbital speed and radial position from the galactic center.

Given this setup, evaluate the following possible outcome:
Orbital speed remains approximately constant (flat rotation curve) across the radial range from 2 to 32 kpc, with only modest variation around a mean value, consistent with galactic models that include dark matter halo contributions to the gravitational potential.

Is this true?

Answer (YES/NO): NO